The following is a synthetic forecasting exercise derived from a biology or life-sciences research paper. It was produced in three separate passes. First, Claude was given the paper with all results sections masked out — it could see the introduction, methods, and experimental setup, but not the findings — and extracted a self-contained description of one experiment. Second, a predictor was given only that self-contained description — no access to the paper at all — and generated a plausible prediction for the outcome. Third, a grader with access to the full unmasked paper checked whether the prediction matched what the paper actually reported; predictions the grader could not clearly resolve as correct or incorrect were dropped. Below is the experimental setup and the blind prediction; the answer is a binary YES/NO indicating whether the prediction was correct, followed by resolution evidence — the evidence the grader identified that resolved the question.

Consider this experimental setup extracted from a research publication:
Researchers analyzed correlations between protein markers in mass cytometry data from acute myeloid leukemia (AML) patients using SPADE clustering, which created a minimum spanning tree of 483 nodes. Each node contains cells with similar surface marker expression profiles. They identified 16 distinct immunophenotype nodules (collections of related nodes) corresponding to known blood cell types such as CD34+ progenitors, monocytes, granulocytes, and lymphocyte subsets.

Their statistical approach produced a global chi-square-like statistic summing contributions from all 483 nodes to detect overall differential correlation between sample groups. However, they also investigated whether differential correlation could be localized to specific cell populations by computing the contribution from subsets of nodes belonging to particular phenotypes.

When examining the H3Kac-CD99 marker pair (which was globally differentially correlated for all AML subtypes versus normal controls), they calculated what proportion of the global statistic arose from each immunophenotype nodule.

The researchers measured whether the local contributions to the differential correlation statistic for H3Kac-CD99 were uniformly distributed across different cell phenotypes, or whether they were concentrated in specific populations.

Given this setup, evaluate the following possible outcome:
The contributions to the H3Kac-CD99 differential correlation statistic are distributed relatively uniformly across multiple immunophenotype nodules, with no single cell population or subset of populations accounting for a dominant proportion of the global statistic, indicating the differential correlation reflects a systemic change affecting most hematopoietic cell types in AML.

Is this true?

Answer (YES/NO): NO